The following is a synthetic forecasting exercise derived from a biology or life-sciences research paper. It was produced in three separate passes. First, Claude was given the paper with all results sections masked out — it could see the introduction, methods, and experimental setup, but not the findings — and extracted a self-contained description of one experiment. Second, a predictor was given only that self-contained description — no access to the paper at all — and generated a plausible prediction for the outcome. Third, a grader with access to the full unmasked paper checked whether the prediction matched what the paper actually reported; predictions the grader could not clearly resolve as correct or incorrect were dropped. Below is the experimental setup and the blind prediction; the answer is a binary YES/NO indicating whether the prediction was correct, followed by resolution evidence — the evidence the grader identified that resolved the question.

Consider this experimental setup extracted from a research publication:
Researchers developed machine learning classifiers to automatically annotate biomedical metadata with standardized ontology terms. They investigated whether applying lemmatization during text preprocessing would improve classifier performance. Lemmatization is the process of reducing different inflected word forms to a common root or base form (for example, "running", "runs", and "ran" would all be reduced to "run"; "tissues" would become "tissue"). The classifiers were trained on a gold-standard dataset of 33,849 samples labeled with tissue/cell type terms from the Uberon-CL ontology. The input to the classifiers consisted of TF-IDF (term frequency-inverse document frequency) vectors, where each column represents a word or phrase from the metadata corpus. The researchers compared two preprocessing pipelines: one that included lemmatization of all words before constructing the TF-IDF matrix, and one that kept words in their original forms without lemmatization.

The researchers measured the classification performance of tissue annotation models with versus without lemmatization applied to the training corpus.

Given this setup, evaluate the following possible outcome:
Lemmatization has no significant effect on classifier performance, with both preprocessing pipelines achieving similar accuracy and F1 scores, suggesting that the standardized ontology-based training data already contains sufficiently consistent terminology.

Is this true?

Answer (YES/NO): YES